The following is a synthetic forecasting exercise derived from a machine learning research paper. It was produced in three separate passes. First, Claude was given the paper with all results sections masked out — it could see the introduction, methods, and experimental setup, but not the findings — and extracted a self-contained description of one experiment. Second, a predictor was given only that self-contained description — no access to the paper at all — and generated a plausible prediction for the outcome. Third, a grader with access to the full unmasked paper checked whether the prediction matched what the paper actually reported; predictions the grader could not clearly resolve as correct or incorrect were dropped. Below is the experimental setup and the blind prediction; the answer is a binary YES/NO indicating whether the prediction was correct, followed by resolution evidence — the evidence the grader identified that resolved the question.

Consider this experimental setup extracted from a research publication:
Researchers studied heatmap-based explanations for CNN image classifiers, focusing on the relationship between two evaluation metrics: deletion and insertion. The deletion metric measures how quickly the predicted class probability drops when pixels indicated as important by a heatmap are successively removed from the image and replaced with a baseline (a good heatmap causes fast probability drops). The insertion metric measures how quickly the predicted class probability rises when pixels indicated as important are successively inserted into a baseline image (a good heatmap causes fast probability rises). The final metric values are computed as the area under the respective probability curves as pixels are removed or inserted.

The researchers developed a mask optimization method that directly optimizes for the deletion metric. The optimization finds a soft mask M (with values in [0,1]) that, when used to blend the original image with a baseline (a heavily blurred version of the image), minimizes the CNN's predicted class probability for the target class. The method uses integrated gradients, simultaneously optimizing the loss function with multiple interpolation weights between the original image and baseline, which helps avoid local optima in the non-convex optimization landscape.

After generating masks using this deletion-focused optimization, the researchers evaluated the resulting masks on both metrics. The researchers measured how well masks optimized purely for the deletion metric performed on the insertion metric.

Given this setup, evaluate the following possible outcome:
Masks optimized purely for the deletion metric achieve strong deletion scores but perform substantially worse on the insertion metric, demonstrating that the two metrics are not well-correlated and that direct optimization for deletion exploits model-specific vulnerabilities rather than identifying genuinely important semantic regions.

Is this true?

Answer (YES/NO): YES